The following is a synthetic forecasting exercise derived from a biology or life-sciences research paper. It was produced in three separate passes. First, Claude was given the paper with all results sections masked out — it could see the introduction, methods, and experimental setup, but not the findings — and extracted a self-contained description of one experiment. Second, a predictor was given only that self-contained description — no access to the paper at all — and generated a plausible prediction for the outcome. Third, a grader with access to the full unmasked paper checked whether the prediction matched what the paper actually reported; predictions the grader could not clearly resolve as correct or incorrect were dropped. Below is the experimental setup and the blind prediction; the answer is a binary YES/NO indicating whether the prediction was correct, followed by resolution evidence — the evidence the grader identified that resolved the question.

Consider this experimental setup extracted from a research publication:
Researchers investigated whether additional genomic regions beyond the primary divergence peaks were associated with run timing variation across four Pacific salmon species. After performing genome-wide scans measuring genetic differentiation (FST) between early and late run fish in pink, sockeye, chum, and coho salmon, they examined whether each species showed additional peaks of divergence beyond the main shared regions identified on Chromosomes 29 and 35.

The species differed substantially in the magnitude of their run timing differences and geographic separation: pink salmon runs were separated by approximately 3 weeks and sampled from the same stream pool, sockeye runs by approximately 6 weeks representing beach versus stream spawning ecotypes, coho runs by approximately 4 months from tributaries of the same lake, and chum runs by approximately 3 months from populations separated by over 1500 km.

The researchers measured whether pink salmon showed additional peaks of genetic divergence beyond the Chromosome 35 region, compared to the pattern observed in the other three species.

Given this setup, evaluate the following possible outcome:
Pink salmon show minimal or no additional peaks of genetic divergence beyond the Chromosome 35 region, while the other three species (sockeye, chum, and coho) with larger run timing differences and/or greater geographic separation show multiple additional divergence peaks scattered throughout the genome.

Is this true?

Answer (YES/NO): YES